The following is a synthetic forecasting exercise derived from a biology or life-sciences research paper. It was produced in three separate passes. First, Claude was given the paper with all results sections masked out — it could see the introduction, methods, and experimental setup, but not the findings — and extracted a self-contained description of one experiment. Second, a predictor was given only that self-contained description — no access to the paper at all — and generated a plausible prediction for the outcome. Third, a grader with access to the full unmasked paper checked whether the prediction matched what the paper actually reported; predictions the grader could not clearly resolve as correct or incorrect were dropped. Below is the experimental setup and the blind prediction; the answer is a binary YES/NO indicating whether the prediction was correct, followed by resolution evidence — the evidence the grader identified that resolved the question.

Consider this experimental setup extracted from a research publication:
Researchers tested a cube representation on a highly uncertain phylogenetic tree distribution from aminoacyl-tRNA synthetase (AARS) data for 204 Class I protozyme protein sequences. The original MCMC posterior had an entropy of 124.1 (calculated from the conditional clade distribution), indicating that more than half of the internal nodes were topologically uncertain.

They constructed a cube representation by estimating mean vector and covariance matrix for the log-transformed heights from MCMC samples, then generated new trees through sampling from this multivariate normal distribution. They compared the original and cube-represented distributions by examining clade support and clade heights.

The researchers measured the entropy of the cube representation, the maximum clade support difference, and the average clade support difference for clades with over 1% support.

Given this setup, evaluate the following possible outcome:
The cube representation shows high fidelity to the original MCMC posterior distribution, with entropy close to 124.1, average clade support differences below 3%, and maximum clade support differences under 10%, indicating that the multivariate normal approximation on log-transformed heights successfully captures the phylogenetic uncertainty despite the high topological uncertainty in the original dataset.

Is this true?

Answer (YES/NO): NO